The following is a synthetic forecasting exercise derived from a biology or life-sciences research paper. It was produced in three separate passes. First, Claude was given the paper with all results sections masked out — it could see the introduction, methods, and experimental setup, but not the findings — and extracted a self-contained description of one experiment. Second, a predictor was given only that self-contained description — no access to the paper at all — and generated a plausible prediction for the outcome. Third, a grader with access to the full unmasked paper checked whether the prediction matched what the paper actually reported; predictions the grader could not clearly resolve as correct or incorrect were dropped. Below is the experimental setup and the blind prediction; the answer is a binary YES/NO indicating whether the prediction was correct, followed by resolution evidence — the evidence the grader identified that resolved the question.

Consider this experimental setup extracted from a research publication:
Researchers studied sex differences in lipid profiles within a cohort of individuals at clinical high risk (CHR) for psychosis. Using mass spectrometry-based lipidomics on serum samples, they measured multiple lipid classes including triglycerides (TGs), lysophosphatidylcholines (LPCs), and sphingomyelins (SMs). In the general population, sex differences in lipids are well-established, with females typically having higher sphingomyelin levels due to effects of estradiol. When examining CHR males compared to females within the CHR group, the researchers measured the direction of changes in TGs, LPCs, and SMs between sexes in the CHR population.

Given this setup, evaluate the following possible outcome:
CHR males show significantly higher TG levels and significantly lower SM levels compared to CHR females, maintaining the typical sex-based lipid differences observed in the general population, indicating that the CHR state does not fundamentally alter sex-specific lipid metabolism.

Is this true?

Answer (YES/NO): YES